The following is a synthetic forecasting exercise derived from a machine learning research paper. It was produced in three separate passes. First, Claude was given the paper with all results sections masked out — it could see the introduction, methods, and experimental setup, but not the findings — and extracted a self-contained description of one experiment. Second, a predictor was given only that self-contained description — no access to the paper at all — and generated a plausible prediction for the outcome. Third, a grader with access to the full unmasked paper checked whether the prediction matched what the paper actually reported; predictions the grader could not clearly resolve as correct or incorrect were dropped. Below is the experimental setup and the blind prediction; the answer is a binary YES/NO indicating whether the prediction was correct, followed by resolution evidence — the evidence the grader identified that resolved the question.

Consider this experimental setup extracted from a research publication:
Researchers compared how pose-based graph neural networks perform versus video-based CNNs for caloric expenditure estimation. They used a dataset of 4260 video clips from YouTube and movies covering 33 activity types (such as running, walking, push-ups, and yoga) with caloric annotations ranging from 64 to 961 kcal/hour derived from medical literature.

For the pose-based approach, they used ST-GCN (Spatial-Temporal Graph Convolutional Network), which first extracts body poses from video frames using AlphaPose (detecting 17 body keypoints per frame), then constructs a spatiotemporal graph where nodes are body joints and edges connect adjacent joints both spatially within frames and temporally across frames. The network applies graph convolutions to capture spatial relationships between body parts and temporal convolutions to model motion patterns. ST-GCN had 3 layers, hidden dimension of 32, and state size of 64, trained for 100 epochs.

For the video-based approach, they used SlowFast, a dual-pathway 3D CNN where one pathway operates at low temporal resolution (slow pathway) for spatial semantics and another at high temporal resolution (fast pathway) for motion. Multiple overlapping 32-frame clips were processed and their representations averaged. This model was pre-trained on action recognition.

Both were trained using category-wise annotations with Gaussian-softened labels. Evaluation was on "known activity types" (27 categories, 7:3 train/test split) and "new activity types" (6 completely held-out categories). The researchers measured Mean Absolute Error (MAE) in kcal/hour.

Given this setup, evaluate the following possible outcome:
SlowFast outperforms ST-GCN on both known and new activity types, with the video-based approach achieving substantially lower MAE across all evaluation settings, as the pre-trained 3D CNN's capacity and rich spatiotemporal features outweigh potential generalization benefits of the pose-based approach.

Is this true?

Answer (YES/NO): YES